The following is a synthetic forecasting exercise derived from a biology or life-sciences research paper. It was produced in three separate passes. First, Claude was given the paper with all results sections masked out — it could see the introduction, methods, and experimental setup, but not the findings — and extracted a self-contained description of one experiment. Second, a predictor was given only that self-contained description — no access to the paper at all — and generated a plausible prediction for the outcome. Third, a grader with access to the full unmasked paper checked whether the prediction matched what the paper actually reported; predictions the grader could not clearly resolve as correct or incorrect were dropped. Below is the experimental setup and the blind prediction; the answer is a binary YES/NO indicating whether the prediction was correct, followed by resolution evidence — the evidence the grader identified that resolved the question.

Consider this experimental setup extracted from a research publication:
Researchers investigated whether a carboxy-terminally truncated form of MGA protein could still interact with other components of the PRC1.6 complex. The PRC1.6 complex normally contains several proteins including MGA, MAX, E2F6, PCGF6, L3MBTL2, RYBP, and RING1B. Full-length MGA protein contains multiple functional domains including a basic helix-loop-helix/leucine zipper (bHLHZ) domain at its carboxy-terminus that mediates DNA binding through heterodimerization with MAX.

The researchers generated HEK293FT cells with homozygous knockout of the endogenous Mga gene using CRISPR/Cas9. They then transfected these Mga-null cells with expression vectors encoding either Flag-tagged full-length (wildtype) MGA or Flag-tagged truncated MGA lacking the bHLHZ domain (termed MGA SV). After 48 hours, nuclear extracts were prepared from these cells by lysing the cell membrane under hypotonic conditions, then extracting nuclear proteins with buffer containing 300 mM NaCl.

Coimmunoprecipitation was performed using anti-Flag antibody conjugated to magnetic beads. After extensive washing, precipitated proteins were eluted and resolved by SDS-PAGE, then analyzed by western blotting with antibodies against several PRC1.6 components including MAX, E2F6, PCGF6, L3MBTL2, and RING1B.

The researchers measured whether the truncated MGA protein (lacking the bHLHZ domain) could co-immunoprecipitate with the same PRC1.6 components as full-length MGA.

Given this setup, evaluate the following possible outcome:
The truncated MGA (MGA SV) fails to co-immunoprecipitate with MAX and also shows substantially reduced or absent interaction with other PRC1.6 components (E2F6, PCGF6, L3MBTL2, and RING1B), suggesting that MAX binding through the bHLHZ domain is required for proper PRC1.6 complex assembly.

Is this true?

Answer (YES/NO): NO